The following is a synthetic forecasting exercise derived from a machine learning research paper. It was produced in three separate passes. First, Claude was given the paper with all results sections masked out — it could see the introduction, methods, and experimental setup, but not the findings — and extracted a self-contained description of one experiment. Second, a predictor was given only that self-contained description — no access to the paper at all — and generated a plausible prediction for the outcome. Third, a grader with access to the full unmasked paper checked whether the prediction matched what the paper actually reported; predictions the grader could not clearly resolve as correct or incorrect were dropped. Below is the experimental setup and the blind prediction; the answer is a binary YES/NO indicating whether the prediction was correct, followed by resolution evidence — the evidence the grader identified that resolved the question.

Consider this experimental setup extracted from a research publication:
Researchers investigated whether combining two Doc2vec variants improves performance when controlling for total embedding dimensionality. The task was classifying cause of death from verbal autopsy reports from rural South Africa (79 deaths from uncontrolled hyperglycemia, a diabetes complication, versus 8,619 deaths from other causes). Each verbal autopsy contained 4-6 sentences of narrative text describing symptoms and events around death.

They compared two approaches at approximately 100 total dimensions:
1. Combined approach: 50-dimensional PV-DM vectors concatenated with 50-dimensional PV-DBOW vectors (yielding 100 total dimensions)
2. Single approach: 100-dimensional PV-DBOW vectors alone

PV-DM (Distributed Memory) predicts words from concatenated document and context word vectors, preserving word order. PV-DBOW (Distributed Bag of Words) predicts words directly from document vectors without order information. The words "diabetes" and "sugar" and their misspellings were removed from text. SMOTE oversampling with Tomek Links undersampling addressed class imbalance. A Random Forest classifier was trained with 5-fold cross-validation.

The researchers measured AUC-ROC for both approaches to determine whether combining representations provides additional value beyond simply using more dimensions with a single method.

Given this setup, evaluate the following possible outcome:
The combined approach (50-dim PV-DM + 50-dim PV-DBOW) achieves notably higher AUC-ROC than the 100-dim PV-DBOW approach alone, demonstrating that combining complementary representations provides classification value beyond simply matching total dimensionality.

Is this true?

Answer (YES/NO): YES